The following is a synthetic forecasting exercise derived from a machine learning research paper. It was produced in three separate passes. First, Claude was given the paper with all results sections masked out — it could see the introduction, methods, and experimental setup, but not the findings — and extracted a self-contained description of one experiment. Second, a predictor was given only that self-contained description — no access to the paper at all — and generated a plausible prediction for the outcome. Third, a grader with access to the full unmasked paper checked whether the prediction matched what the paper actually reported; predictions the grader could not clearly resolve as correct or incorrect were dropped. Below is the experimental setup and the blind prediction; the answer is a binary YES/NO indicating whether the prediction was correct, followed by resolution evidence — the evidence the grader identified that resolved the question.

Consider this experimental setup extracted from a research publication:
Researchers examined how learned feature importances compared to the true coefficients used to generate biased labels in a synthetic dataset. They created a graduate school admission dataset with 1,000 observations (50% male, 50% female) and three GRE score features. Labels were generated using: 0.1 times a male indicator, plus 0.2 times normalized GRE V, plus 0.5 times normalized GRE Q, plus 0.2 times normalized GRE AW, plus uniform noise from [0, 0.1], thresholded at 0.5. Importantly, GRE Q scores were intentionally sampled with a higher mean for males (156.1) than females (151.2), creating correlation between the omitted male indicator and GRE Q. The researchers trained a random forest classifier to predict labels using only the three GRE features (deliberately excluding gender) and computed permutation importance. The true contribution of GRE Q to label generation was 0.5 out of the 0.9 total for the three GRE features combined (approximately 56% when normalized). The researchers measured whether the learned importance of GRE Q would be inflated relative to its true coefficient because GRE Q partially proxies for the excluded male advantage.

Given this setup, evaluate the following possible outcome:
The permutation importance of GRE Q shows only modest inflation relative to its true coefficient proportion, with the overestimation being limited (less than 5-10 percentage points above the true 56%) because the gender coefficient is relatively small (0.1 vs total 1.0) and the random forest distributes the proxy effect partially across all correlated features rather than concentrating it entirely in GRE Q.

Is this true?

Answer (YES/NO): NO